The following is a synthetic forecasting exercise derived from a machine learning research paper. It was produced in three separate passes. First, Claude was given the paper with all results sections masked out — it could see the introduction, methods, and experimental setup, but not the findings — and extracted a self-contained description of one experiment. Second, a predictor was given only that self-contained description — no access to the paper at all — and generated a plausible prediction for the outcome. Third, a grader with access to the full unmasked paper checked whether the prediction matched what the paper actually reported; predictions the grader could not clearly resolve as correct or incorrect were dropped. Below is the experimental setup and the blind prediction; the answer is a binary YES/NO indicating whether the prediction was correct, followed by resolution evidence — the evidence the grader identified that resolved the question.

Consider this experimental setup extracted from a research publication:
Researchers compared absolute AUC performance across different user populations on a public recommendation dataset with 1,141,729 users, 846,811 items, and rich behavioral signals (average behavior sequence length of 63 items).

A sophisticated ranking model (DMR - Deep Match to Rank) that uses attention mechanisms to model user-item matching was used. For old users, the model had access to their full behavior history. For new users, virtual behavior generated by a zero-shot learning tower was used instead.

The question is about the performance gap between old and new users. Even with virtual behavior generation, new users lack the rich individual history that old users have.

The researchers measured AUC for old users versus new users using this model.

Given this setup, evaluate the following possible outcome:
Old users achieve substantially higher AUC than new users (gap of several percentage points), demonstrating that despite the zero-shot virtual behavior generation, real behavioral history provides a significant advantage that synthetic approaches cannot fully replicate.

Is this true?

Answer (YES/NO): YES